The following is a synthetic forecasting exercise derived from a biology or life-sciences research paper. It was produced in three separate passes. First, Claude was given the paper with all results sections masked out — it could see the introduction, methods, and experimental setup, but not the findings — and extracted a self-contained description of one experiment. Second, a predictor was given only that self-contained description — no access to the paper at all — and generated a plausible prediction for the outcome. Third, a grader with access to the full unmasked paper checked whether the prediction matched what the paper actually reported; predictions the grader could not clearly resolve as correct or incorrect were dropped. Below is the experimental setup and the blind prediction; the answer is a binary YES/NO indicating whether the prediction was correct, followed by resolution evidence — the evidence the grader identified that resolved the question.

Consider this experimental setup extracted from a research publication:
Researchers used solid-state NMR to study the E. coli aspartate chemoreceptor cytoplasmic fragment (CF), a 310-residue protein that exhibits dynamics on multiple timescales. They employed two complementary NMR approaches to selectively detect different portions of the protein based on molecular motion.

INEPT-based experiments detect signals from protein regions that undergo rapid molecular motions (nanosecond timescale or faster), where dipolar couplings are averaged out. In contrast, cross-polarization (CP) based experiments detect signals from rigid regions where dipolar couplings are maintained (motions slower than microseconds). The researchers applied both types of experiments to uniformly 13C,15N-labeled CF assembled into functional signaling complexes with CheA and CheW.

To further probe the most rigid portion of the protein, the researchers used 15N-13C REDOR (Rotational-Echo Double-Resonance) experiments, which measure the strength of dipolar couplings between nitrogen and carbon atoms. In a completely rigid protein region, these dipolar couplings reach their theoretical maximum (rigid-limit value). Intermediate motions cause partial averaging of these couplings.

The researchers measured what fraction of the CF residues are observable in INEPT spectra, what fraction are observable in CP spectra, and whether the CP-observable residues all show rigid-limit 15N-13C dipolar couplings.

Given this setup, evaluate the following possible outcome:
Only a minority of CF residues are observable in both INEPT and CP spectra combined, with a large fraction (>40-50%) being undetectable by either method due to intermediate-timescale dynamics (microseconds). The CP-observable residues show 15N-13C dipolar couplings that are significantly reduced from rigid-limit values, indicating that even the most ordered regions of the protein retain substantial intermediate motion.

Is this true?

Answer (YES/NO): NO